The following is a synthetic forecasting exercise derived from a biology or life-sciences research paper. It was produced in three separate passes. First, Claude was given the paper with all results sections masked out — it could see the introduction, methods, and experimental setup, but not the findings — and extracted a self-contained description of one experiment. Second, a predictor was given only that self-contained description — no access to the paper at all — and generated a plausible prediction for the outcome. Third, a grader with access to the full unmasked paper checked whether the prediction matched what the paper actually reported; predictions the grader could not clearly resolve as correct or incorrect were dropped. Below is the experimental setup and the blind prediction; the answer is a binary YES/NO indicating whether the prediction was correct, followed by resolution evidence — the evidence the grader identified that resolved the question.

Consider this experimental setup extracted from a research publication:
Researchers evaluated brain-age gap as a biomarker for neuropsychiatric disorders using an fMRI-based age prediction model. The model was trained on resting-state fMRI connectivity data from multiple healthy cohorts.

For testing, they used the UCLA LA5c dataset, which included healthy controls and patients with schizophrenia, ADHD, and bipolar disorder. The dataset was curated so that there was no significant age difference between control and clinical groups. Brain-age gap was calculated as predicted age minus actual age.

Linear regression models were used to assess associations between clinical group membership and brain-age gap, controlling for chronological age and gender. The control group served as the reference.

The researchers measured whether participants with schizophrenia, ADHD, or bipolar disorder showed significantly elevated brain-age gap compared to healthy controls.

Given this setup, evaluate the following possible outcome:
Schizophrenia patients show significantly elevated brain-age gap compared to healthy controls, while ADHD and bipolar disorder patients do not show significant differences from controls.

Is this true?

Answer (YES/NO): NO